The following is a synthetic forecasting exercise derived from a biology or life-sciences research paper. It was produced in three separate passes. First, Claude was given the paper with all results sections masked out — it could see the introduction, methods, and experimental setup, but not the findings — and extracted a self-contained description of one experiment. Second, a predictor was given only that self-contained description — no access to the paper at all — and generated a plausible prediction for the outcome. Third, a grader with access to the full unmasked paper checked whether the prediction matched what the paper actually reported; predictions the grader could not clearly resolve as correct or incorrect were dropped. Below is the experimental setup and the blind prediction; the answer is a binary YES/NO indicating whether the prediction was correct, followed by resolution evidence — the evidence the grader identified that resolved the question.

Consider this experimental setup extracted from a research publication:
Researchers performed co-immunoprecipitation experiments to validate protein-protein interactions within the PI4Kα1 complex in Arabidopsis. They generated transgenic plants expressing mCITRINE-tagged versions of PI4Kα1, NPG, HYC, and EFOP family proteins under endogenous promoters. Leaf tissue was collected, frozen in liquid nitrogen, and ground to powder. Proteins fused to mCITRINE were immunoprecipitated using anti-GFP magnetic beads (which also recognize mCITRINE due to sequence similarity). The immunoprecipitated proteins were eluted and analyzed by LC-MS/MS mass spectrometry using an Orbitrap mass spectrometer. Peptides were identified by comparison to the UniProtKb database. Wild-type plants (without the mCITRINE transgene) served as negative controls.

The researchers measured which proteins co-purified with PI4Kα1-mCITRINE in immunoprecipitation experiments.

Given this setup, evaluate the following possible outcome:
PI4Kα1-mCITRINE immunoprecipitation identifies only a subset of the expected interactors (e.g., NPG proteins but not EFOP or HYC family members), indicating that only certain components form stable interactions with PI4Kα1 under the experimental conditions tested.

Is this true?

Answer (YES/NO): NO